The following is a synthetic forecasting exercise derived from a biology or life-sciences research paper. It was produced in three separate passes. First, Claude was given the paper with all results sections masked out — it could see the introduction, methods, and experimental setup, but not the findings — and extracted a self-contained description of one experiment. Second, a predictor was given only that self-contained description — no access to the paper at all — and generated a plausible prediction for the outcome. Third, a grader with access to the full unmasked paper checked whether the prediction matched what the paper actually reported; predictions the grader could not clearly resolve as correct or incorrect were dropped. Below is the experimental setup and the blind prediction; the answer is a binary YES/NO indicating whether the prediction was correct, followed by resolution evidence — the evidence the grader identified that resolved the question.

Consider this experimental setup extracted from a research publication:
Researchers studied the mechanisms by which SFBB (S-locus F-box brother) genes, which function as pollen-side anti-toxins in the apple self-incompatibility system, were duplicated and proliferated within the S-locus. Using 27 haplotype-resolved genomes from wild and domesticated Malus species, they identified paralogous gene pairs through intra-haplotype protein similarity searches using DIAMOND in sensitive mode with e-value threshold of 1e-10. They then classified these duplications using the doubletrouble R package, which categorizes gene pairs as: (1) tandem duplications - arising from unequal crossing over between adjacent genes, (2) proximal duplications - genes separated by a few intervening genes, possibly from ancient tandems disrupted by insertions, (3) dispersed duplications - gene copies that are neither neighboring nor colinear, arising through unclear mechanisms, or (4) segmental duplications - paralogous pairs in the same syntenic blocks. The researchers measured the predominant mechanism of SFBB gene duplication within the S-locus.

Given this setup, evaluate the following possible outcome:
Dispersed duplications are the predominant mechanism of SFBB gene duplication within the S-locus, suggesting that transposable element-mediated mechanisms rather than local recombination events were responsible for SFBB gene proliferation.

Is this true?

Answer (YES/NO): NO